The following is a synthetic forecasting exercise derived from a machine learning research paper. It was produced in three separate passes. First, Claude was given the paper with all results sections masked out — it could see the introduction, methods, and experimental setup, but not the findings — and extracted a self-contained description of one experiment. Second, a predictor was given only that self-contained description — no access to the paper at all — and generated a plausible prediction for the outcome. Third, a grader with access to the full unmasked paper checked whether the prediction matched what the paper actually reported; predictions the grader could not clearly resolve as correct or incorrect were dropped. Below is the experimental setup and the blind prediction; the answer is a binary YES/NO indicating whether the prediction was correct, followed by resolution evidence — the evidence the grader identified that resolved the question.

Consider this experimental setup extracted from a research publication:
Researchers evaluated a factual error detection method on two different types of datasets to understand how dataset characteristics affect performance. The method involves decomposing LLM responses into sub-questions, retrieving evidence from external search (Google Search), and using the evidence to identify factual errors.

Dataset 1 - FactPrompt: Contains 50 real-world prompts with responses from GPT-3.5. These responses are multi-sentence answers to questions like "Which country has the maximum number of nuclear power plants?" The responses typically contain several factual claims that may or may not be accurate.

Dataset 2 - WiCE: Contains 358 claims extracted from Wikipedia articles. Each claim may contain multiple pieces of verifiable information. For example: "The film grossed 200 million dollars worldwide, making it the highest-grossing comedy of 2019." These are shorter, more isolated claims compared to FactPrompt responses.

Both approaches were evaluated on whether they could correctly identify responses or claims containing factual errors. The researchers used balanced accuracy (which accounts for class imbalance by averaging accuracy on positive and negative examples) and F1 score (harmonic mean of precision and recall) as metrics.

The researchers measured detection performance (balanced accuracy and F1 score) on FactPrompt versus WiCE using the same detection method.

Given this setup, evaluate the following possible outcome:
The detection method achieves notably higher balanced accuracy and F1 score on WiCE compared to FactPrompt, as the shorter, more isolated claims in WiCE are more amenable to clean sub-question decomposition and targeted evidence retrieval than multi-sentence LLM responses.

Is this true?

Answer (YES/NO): NO